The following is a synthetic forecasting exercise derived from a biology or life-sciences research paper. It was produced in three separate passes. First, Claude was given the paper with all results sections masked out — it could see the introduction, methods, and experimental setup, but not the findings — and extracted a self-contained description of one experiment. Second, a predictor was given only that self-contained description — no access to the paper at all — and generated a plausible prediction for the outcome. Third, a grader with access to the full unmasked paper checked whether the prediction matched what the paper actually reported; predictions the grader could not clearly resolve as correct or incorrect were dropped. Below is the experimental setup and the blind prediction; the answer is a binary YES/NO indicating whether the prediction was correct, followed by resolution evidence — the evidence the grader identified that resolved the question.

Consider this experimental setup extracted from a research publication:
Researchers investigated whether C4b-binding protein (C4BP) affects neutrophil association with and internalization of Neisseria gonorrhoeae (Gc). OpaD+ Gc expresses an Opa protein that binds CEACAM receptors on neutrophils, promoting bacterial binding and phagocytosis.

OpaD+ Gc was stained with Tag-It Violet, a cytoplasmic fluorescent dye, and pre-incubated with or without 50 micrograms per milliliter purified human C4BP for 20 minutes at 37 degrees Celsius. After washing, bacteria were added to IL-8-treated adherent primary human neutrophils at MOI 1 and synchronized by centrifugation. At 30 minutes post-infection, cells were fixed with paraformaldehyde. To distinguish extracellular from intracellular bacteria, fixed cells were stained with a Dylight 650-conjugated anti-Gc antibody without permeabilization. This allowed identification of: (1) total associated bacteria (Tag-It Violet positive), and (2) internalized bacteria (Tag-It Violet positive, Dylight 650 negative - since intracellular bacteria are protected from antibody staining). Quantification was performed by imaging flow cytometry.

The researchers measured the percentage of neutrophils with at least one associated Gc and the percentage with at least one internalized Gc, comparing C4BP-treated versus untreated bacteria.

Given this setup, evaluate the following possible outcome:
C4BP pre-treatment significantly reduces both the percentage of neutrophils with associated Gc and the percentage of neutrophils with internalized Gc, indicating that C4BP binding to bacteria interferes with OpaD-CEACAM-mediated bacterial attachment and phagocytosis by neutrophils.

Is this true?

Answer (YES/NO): YES